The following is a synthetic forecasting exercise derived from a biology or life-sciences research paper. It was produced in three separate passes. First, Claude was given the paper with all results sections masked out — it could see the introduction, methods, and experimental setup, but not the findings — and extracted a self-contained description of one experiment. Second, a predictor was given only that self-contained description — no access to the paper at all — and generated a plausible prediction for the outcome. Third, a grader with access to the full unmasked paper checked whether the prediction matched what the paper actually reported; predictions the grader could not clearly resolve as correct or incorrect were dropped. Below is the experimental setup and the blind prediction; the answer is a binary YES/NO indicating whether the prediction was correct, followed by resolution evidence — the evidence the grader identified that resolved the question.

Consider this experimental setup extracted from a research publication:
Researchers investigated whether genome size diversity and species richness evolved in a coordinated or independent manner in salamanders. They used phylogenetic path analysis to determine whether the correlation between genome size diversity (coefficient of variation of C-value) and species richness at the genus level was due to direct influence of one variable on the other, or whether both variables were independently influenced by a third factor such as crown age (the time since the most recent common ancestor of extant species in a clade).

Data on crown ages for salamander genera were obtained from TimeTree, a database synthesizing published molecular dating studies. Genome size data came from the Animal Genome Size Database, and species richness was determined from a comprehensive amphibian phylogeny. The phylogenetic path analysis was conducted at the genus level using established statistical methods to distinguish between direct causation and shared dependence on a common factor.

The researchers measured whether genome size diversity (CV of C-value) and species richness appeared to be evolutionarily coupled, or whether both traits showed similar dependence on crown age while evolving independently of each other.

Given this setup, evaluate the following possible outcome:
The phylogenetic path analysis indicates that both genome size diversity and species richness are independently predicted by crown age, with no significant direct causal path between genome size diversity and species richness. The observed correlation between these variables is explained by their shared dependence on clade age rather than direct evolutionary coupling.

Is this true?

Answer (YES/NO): YES